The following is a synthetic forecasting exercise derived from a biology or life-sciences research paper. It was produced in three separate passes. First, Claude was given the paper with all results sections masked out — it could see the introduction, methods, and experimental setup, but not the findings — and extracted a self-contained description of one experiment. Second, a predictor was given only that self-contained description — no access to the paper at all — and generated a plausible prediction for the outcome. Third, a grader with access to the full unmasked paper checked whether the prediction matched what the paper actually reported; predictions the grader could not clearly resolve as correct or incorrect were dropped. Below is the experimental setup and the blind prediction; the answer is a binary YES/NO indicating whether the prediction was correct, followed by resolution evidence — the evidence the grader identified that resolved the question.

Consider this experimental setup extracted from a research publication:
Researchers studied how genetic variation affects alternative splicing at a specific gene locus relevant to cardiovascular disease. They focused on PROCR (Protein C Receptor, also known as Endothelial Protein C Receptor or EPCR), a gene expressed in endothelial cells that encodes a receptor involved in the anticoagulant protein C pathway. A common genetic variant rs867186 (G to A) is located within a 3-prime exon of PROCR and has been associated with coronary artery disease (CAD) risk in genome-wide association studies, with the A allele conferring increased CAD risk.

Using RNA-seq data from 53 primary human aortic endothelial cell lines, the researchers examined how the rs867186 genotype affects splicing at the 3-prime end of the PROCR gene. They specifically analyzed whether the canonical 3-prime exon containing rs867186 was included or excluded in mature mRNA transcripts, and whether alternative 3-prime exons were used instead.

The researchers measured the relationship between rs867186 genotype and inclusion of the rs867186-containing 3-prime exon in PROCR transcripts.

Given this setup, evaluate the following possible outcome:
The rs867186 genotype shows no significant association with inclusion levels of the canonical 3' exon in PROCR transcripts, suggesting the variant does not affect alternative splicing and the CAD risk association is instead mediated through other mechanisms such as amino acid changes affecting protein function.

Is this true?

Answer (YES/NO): NO